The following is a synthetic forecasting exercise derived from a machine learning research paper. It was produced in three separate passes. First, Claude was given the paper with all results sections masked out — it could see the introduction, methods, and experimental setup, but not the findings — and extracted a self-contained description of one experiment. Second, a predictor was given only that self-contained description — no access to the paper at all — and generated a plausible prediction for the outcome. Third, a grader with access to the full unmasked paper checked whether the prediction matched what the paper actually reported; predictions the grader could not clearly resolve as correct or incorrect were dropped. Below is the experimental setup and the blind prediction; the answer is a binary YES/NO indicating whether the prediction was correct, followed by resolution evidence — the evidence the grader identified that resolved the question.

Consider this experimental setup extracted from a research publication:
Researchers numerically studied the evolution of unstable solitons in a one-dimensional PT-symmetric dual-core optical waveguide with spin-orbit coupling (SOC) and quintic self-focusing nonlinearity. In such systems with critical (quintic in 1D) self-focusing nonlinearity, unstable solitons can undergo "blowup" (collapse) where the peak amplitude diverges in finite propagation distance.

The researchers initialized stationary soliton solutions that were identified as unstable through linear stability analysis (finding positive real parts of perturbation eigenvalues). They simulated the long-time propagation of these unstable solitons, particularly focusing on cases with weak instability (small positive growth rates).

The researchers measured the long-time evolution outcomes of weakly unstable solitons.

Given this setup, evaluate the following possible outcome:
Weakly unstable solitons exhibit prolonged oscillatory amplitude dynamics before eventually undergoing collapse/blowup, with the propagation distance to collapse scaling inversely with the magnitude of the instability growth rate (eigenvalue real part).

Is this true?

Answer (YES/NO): NO